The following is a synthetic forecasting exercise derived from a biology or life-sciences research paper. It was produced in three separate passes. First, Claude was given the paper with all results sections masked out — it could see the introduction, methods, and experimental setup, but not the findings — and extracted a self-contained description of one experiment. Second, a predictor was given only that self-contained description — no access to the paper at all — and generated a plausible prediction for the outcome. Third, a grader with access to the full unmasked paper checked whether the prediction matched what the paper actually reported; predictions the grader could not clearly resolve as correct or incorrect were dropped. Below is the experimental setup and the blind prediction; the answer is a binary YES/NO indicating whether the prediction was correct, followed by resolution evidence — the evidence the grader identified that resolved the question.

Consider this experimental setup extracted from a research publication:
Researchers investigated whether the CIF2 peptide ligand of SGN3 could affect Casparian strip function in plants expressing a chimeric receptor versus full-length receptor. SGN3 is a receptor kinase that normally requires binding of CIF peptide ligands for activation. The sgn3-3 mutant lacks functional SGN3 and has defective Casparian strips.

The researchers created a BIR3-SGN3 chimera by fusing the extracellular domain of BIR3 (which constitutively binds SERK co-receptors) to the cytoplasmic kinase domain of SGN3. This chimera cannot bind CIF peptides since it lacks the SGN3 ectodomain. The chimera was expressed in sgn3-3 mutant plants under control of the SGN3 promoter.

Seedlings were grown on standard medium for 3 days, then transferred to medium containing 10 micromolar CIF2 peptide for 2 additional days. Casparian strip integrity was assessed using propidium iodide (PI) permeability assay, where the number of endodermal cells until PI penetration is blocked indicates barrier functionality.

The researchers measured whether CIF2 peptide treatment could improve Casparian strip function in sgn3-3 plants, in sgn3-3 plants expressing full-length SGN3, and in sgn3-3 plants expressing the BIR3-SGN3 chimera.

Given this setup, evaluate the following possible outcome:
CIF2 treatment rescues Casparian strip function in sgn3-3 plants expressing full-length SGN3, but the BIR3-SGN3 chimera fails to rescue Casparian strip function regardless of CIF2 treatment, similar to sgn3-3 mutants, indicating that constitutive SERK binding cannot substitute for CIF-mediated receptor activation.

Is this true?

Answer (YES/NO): NO